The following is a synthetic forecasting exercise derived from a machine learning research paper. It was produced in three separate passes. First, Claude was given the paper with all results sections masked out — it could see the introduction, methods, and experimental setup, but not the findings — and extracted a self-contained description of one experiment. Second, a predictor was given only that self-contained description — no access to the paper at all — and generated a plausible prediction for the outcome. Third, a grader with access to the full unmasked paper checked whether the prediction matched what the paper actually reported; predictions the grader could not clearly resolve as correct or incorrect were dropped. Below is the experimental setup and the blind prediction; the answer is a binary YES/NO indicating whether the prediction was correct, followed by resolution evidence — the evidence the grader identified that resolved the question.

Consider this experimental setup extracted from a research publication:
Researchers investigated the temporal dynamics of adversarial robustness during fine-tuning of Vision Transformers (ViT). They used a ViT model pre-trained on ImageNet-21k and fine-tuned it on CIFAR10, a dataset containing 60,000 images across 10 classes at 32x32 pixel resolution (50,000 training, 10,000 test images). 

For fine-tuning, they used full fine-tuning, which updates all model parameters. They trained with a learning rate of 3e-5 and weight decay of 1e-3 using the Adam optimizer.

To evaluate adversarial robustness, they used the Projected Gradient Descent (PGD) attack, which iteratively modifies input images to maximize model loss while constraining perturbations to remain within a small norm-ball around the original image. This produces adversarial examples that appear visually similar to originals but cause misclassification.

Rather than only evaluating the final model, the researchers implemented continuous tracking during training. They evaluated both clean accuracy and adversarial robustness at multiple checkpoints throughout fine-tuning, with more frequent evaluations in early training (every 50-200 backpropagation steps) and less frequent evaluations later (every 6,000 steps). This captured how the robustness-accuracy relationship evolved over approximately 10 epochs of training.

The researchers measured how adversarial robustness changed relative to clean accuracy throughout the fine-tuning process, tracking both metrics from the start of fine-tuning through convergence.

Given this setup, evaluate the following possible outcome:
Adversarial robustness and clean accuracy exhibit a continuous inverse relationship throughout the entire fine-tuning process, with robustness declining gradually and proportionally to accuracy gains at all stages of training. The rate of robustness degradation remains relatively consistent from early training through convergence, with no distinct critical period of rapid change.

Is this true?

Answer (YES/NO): NO